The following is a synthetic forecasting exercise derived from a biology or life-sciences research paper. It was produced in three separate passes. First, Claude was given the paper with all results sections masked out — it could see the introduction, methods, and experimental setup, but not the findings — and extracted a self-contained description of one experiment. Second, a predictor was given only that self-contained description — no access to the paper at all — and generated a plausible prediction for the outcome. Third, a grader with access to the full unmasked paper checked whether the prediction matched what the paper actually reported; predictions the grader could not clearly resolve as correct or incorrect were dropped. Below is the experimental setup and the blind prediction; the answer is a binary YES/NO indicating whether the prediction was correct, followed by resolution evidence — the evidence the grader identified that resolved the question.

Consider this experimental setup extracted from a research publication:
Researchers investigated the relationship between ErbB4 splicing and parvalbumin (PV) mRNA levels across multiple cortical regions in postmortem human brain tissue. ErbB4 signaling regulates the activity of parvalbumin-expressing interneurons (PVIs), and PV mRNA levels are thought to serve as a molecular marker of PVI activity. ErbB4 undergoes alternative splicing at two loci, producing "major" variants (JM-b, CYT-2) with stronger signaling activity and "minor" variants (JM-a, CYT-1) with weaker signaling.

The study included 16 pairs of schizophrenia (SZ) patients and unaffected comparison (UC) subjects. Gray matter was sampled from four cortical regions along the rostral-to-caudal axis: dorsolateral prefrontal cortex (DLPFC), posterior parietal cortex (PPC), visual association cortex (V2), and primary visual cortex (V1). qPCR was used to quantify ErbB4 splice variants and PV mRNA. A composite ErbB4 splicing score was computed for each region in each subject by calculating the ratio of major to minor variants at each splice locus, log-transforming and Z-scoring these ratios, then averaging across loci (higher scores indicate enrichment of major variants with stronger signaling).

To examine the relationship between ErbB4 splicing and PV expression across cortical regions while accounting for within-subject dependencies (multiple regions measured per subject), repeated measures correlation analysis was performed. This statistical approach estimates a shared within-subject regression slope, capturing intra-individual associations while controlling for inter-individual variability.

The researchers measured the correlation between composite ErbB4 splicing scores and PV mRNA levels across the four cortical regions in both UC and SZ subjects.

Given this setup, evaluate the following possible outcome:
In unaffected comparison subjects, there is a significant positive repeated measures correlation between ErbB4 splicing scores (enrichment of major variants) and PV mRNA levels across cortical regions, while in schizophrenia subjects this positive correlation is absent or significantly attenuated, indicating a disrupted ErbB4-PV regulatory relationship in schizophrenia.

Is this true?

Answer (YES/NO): NO